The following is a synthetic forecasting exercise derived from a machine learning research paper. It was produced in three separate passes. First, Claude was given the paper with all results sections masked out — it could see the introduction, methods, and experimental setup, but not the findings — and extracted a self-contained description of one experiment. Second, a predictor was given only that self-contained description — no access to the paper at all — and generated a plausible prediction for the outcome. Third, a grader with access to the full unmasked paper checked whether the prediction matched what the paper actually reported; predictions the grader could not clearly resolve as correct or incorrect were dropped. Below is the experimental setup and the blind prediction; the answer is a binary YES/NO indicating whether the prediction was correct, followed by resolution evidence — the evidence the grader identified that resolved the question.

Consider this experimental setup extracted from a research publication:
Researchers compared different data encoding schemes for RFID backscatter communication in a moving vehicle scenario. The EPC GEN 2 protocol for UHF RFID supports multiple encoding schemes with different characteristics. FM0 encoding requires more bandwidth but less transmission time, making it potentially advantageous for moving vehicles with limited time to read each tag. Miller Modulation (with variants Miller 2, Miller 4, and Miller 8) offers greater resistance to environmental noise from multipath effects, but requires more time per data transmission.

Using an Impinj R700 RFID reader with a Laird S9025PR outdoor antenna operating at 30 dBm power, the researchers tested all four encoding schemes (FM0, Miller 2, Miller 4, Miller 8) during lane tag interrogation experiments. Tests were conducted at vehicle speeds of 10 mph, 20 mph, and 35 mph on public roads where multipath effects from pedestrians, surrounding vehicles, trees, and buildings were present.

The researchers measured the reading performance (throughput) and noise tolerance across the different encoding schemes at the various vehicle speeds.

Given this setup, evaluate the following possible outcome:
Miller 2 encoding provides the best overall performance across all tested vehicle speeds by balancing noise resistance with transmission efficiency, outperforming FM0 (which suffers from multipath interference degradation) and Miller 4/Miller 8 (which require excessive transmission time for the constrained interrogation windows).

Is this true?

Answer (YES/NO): YES